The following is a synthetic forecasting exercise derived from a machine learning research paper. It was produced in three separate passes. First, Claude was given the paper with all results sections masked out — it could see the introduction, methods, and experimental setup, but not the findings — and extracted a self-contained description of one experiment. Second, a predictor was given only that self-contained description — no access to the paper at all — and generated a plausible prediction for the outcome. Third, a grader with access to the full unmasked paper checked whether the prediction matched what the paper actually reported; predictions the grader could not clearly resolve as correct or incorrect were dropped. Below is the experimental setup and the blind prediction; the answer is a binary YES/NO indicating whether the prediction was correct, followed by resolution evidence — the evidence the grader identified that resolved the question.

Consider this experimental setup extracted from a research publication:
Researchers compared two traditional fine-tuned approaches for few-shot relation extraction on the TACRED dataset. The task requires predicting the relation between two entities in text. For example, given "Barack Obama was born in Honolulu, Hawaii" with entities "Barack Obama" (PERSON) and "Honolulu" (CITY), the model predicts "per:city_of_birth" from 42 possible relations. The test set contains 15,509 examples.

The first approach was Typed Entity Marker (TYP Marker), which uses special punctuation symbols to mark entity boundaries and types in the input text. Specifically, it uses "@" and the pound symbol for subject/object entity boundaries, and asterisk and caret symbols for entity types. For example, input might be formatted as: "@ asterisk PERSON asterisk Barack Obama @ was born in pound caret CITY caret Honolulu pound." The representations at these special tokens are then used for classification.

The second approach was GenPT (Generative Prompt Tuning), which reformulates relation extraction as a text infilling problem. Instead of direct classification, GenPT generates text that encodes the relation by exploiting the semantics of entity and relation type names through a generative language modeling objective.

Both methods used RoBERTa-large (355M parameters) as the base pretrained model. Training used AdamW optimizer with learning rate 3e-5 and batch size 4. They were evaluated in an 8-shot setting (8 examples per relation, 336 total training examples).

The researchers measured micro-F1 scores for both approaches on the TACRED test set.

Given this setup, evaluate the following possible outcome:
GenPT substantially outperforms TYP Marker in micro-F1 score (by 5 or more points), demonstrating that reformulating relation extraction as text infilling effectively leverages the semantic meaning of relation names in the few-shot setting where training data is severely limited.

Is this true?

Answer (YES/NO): YES